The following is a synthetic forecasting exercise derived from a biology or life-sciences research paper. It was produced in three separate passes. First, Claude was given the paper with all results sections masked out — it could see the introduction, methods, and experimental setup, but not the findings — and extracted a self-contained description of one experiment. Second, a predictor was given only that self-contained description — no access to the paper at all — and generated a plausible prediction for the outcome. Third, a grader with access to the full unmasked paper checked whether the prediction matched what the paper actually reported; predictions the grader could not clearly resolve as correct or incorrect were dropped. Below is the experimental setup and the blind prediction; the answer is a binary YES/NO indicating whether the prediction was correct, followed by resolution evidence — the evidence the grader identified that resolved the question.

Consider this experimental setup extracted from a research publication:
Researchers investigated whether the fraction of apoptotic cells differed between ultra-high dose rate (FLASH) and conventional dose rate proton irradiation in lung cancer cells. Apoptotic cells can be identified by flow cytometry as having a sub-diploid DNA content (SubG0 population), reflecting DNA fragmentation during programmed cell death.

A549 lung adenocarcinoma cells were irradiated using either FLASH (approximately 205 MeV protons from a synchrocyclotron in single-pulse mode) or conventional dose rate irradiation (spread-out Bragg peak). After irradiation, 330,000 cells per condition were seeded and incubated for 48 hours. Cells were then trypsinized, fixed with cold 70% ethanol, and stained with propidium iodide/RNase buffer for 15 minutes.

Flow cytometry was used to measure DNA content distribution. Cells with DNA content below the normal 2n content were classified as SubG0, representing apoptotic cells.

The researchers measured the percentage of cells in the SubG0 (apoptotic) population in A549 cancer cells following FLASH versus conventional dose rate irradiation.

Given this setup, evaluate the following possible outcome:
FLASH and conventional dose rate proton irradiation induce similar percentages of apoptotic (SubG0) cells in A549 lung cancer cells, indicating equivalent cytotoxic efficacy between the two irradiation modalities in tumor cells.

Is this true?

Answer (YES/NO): YES